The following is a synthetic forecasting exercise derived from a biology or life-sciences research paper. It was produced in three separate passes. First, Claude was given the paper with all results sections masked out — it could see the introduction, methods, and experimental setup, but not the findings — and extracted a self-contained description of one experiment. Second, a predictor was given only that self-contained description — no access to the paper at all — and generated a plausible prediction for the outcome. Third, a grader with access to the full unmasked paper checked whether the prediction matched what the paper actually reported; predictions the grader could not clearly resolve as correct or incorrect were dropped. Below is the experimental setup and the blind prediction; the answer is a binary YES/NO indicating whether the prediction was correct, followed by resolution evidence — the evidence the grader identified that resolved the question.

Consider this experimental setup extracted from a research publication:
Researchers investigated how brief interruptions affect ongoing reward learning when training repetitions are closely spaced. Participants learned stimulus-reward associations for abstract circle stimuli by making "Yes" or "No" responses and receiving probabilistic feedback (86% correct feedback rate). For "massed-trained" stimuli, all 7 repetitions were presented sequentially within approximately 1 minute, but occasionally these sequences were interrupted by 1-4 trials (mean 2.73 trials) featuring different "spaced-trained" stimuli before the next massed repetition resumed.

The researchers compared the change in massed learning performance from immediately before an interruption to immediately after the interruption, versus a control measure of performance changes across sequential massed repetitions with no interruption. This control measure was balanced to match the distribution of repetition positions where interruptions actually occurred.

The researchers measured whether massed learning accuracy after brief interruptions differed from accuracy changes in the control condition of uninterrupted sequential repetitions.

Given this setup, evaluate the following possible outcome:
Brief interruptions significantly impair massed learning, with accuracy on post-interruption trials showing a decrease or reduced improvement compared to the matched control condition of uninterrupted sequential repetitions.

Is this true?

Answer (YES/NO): YES